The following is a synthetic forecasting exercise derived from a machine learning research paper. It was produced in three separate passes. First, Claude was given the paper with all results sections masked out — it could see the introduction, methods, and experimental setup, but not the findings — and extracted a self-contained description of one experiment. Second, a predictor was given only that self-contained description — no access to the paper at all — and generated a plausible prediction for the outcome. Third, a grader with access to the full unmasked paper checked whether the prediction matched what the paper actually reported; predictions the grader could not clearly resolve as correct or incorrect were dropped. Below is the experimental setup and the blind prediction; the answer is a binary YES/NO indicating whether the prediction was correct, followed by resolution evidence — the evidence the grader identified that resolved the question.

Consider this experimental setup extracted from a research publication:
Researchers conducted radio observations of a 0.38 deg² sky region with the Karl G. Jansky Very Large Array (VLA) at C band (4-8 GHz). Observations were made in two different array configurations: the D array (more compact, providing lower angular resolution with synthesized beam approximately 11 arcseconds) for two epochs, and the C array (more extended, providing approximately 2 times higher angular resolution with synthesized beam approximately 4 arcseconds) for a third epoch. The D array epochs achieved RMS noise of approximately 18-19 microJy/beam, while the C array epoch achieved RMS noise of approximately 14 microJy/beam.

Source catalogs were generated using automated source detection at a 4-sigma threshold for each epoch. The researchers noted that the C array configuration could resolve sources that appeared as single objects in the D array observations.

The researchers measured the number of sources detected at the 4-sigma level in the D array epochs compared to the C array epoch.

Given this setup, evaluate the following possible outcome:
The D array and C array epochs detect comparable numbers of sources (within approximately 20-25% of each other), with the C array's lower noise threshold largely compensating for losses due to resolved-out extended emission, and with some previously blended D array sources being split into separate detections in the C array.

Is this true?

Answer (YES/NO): NO